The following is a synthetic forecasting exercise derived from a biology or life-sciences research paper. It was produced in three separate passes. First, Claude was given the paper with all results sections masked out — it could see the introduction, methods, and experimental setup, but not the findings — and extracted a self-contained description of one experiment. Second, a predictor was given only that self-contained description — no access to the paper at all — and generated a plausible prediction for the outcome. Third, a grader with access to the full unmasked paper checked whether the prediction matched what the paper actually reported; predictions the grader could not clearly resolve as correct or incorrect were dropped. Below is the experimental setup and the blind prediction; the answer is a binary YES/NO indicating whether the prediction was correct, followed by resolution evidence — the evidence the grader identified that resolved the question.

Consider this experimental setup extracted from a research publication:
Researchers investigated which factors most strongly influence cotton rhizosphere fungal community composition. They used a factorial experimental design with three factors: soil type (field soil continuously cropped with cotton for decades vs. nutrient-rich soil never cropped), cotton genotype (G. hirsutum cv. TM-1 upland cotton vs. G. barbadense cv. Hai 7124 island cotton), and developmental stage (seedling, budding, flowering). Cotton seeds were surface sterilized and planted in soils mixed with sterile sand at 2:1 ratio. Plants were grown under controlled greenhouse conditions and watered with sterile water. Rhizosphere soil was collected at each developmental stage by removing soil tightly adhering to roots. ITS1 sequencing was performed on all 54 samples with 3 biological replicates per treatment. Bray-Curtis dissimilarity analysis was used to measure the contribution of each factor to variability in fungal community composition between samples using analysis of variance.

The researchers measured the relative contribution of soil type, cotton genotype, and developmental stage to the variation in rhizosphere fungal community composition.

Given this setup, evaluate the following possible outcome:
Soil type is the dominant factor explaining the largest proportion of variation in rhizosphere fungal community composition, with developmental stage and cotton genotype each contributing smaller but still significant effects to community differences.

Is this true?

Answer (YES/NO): NO